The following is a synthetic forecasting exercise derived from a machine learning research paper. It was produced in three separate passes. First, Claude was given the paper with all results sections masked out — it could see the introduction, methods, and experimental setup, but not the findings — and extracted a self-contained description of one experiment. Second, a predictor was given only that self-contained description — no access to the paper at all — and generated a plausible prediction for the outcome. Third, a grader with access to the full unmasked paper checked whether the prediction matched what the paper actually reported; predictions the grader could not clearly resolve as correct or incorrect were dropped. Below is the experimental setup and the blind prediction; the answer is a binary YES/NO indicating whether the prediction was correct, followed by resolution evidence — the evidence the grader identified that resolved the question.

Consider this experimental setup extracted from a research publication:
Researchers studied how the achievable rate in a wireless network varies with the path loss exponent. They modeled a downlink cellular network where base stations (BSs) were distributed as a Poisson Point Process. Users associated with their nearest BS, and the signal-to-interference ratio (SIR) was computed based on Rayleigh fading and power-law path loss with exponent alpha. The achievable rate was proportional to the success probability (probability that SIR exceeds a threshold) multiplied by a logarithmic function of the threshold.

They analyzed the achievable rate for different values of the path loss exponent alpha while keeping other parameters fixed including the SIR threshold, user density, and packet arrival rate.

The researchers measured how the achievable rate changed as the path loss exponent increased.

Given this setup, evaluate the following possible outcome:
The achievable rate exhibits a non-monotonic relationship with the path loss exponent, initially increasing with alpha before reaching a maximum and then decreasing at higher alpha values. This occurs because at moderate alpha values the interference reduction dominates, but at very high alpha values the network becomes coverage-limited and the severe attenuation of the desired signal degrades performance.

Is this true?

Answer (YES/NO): NO